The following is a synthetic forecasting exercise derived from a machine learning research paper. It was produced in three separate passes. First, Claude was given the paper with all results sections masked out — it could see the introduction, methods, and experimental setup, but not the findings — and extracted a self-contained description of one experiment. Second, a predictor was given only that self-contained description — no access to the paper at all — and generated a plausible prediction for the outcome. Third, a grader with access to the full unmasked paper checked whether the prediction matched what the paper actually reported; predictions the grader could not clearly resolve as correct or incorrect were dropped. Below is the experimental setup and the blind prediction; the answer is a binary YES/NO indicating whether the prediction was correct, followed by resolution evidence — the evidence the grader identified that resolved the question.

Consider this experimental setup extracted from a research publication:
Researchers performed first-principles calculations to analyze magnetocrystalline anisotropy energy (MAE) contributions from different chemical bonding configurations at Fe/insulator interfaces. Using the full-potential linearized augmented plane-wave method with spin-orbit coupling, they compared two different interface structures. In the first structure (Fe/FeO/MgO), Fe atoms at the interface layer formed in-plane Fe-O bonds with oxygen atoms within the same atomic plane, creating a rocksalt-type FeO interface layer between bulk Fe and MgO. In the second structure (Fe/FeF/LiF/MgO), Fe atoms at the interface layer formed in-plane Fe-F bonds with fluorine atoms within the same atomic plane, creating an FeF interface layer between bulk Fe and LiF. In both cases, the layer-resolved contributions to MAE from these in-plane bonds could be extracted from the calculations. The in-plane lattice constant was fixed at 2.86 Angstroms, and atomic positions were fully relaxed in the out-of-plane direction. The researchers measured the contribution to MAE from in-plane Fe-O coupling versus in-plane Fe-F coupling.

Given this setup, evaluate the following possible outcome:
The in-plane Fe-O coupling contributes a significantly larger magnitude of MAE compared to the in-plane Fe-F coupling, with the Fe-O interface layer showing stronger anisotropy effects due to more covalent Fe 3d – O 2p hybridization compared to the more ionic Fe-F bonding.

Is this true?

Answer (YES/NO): NO